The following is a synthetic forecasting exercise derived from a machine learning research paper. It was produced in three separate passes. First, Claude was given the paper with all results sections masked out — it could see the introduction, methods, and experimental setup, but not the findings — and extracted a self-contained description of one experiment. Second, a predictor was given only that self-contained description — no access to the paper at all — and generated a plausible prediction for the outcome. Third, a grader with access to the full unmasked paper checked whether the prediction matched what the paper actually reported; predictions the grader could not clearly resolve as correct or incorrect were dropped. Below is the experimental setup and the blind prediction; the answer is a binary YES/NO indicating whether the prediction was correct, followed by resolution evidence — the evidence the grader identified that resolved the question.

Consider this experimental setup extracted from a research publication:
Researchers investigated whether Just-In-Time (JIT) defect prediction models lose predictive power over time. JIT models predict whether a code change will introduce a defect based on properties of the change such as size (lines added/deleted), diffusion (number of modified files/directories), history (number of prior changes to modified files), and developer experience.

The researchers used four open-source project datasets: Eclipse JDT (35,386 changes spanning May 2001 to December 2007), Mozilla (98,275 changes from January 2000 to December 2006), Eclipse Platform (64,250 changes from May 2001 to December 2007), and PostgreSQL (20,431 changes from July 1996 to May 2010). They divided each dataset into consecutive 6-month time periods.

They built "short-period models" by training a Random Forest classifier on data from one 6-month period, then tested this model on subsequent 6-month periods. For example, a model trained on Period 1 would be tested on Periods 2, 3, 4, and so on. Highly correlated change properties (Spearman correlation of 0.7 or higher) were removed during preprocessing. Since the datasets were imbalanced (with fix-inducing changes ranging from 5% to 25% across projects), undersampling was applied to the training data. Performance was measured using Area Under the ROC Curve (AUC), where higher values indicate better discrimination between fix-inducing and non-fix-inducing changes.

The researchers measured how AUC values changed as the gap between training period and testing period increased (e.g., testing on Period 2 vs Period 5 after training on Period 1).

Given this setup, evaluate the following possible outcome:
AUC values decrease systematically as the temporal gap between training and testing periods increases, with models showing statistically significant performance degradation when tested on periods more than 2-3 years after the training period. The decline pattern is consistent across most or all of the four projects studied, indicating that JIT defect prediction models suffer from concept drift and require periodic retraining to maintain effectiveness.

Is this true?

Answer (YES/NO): NO